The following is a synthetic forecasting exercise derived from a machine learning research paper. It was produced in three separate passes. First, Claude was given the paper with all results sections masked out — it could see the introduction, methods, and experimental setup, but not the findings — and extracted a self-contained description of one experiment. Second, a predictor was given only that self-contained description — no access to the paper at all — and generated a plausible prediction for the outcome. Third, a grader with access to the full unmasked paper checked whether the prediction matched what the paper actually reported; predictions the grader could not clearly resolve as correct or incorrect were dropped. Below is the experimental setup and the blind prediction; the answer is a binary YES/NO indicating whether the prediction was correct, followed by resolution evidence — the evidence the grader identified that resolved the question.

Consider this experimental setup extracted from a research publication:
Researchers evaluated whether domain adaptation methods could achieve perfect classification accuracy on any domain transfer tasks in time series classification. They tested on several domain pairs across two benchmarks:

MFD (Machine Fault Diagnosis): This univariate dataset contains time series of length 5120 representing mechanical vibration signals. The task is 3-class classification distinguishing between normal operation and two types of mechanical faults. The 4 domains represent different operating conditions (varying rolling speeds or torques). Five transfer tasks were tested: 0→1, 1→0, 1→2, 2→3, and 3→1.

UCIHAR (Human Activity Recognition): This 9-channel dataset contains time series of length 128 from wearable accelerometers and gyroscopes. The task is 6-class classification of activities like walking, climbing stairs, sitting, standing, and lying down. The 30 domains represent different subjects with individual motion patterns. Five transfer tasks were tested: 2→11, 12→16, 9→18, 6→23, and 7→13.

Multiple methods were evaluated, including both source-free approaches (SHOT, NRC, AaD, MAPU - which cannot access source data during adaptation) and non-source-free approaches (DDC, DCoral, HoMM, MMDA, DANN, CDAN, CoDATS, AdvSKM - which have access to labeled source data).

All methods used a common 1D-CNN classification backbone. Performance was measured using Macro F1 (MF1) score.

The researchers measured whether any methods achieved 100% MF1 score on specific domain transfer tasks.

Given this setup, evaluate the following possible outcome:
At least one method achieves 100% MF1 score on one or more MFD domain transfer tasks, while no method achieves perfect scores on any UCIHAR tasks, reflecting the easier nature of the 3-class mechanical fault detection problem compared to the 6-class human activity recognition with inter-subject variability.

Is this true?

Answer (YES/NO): NO